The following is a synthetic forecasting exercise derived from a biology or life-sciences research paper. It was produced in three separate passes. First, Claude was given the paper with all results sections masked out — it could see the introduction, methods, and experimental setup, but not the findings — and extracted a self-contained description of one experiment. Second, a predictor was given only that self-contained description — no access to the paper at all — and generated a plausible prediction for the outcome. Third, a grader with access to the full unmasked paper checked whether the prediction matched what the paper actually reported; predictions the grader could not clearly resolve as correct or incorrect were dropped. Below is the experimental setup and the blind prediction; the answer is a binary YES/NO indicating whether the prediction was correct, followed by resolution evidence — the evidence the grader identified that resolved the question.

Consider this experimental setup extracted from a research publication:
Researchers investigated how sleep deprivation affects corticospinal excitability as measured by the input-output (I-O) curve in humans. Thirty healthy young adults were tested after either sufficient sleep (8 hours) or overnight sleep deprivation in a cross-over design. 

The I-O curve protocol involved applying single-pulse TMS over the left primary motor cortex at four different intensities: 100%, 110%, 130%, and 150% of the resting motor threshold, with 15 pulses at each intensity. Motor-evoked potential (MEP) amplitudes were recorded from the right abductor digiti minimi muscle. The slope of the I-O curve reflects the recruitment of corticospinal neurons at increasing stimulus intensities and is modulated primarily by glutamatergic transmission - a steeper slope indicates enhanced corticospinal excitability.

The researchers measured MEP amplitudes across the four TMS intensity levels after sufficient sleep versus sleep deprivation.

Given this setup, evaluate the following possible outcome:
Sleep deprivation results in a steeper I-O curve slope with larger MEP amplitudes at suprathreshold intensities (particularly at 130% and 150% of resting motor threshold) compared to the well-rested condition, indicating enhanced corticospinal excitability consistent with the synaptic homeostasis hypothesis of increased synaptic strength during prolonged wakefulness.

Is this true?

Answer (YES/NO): NO